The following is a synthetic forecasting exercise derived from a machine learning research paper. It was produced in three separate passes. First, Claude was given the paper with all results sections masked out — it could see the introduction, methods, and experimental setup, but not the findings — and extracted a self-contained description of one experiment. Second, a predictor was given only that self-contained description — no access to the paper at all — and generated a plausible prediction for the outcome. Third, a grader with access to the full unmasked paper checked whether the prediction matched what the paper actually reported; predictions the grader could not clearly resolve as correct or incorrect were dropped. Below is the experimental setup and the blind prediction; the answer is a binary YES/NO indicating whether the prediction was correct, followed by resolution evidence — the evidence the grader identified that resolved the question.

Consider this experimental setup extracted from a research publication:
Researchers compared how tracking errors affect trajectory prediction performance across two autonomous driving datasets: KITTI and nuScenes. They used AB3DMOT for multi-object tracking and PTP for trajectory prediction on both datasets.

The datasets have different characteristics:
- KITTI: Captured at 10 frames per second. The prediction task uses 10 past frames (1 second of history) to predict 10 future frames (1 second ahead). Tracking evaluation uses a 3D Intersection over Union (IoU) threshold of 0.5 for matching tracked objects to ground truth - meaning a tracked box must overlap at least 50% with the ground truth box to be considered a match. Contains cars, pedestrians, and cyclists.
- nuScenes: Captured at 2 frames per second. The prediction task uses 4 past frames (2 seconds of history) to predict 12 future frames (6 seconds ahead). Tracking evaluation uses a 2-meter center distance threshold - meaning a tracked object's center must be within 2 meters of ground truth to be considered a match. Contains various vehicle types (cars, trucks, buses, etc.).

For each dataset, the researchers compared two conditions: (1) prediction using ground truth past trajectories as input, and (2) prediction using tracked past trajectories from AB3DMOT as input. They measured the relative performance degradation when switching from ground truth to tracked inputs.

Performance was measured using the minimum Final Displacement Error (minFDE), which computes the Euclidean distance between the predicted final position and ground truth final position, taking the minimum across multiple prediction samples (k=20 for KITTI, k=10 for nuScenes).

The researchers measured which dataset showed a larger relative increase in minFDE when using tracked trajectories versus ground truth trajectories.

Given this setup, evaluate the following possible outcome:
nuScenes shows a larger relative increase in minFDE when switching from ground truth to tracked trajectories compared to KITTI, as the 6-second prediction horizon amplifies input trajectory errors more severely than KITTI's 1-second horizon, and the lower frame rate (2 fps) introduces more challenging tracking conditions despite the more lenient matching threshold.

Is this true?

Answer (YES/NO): NO